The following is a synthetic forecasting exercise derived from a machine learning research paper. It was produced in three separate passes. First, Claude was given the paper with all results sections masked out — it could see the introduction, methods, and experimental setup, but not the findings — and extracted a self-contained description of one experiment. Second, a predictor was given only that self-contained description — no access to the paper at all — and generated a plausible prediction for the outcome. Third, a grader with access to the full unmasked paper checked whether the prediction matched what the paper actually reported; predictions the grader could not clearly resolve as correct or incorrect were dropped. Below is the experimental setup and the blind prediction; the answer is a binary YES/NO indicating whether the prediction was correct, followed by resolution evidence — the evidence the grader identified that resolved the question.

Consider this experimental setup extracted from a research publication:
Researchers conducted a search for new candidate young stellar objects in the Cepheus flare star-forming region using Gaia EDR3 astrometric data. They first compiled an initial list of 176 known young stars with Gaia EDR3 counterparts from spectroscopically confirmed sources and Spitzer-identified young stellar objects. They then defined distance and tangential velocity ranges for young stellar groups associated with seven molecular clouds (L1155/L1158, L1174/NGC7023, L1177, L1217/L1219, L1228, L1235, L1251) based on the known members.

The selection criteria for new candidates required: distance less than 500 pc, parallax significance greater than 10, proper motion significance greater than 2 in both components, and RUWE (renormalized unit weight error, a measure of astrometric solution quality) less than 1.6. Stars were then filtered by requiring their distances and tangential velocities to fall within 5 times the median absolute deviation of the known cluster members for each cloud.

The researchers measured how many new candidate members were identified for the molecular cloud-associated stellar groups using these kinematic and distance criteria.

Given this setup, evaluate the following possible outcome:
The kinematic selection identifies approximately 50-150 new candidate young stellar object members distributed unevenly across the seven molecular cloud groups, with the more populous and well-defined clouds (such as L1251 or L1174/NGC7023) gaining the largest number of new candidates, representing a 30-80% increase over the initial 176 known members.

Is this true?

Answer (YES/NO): NO